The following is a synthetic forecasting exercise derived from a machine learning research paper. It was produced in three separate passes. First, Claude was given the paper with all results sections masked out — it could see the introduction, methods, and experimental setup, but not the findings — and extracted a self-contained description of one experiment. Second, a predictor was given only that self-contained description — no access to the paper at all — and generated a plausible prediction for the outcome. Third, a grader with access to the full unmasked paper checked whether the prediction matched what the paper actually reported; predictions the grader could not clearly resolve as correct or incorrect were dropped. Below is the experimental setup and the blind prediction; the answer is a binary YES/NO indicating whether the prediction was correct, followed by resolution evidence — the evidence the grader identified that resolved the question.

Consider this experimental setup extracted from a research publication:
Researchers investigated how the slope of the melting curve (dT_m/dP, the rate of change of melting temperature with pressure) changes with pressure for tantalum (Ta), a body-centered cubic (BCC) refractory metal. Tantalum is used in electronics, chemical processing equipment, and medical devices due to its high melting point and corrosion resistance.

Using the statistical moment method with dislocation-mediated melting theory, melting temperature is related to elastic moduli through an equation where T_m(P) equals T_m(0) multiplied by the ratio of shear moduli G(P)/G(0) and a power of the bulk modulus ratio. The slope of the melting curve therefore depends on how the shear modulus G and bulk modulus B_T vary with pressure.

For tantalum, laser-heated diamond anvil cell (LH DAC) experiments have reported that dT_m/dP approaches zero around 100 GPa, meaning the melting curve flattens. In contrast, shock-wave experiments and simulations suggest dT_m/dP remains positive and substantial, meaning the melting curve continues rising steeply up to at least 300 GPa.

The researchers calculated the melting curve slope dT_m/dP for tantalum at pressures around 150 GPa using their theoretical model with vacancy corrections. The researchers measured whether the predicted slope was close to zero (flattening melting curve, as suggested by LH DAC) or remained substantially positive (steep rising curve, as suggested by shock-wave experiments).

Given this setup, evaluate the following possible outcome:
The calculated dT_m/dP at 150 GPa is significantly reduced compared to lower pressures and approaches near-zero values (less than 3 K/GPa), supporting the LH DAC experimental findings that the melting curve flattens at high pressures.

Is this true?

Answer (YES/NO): NO